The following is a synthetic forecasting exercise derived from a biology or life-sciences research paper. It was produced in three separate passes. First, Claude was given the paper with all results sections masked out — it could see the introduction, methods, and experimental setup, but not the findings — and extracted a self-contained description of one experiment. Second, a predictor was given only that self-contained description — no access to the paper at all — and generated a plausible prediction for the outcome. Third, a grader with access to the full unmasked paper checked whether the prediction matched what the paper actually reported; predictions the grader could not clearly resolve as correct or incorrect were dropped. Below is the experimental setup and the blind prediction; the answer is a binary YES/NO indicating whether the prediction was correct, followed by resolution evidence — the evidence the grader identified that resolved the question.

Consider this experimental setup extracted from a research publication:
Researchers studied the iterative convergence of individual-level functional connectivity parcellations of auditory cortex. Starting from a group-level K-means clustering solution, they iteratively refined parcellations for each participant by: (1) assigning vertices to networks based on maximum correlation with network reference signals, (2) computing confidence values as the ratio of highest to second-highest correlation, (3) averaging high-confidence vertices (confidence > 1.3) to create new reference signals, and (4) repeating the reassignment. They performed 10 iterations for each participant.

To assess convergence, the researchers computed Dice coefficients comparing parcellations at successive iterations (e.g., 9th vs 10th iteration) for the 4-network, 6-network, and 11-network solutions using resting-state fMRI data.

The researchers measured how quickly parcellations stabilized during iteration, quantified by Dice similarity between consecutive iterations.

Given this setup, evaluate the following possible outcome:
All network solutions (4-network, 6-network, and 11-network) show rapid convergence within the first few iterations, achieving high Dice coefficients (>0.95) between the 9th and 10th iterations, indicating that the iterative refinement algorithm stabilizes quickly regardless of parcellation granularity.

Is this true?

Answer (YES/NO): YES